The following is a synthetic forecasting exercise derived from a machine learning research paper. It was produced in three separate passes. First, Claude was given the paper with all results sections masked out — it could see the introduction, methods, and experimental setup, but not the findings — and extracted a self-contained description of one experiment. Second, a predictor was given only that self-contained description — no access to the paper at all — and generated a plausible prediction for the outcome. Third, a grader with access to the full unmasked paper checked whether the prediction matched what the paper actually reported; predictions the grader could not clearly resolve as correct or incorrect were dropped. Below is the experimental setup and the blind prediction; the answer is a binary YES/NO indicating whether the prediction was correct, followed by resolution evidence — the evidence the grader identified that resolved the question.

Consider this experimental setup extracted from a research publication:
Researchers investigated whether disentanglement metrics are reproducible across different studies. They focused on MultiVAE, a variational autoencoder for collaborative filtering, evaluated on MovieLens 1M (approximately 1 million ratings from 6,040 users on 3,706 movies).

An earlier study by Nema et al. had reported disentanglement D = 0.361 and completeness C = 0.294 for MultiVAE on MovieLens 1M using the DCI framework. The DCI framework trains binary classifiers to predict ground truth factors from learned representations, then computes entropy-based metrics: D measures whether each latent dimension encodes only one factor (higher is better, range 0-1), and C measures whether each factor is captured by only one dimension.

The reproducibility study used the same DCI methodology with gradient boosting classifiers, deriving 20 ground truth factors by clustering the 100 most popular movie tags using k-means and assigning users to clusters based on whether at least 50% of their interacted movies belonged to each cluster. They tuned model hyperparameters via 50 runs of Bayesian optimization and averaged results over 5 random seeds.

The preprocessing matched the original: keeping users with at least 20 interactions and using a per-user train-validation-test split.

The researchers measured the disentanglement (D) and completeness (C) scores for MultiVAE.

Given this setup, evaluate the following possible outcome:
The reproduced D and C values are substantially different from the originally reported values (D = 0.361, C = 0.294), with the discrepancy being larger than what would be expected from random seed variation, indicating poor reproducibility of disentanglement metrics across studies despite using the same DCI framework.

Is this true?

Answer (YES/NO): NO